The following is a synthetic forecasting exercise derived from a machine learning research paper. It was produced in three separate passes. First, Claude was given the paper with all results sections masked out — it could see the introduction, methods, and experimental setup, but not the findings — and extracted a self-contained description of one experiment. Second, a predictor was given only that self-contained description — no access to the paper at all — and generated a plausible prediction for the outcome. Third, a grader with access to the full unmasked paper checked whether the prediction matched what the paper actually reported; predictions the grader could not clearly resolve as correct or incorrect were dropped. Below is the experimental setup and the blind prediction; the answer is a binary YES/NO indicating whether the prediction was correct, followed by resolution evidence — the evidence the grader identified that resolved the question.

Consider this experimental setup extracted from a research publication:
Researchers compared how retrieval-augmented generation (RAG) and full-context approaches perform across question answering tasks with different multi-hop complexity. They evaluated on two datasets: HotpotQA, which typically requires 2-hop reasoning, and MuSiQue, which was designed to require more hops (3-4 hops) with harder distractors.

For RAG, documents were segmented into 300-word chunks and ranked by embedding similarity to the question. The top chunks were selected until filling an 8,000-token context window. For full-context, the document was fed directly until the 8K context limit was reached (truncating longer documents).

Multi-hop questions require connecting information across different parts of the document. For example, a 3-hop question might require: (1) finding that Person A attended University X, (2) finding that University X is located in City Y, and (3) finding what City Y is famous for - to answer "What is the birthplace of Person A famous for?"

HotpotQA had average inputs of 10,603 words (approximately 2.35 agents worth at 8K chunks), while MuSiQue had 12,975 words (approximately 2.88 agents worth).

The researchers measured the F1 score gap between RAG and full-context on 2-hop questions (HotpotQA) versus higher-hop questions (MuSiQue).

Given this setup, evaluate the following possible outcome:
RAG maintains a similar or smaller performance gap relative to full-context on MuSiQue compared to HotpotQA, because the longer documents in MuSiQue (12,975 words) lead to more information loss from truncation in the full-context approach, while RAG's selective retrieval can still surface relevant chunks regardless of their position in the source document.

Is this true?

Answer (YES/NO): NO